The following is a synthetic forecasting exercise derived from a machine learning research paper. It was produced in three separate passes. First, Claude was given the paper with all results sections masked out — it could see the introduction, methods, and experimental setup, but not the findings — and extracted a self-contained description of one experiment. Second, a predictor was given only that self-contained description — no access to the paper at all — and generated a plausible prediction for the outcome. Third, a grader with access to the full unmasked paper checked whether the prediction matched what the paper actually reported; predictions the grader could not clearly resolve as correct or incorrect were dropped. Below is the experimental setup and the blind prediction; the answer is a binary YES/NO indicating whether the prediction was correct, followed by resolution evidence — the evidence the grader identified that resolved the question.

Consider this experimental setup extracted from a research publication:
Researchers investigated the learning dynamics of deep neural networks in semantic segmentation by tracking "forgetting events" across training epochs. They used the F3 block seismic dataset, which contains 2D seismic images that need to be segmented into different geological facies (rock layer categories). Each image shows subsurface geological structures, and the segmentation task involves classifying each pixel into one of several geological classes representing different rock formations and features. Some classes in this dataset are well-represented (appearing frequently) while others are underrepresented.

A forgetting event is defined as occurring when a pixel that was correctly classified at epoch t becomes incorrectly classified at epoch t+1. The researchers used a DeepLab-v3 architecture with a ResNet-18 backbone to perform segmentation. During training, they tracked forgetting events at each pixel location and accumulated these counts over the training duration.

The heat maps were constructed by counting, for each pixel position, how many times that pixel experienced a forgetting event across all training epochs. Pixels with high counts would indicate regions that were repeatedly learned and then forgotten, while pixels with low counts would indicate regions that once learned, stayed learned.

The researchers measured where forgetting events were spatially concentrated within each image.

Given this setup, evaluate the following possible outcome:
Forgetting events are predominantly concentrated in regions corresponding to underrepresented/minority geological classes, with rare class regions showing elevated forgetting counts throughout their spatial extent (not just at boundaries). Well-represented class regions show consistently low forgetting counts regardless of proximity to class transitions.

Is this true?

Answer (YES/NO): NO